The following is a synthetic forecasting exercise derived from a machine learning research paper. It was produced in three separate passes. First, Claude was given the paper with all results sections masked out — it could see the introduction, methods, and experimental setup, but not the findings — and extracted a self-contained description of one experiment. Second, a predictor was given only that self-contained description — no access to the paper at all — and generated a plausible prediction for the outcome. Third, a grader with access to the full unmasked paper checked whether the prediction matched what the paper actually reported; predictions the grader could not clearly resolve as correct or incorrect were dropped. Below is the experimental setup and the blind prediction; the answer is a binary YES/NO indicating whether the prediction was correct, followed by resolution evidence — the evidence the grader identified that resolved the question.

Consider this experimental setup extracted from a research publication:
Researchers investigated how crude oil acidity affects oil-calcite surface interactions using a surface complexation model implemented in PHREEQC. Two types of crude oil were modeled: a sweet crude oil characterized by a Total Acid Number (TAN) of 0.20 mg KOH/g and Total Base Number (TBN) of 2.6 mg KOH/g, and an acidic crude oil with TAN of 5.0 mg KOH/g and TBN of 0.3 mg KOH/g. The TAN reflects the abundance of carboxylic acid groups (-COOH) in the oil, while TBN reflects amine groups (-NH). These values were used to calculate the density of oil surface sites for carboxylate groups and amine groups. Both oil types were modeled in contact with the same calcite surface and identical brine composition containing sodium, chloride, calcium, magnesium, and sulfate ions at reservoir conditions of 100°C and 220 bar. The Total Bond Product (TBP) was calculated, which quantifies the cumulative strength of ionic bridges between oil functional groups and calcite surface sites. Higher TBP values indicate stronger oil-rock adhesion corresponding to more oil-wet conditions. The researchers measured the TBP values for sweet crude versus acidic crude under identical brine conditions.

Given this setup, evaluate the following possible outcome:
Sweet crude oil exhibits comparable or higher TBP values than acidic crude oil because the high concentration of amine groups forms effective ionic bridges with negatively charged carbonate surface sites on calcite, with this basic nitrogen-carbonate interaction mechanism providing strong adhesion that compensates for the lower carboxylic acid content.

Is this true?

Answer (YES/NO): NO